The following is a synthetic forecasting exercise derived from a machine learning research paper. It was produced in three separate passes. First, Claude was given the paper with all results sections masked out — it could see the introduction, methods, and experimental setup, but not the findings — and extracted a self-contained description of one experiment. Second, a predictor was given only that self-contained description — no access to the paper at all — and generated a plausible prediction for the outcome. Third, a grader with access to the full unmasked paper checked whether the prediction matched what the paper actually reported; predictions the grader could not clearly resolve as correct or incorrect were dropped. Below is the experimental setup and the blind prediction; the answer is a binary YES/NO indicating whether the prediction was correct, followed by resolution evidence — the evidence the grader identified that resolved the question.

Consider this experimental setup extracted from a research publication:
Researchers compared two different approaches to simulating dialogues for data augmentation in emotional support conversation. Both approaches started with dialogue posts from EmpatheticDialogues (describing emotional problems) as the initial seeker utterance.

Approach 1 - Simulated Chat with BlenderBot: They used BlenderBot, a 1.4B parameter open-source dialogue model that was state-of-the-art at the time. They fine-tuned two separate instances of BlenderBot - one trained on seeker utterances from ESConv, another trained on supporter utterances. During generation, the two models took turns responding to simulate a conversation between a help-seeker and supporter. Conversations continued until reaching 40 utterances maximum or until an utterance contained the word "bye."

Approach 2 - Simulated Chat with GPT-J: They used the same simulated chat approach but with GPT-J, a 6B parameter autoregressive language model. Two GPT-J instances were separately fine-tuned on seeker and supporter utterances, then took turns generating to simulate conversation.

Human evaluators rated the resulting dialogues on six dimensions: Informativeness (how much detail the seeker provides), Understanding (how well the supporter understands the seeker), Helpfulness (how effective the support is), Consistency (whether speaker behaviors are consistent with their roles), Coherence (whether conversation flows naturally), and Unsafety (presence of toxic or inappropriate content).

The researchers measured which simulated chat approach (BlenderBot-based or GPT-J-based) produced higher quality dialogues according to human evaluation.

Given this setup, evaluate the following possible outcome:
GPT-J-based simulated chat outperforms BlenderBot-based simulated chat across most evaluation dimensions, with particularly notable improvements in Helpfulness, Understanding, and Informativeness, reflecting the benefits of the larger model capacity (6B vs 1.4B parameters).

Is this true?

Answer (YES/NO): YES